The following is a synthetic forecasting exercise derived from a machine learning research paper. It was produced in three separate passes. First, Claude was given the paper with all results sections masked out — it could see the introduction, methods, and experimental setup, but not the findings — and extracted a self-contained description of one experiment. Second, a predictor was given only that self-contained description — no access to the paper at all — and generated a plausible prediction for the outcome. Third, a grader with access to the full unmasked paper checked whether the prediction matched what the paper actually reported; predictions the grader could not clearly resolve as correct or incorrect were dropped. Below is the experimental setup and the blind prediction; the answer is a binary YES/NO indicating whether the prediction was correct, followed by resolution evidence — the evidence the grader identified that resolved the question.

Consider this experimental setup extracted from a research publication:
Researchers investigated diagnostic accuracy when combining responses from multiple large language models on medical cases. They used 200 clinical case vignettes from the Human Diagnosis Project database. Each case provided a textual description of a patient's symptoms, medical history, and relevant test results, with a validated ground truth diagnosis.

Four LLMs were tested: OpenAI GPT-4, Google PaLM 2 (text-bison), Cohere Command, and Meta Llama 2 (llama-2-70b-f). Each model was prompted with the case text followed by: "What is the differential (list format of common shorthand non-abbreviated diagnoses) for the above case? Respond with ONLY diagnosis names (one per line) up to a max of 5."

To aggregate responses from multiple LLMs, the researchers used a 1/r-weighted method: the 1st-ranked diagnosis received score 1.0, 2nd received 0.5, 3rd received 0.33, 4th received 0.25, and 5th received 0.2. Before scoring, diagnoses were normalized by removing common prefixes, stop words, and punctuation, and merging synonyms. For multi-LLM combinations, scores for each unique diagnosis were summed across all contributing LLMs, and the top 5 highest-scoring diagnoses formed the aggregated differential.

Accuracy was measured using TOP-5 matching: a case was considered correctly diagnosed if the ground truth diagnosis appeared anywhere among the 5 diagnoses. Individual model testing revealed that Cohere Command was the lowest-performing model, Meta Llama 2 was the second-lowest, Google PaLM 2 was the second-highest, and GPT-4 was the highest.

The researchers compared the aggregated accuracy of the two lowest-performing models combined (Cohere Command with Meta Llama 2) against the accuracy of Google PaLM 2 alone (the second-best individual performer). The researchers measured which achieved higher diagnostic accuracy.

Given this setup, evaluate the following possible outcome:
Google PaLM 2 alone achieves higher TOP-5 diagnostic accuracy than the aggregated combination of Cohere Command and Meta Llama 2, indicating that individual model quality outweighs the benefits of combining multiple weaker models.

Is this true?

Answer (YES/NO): YES